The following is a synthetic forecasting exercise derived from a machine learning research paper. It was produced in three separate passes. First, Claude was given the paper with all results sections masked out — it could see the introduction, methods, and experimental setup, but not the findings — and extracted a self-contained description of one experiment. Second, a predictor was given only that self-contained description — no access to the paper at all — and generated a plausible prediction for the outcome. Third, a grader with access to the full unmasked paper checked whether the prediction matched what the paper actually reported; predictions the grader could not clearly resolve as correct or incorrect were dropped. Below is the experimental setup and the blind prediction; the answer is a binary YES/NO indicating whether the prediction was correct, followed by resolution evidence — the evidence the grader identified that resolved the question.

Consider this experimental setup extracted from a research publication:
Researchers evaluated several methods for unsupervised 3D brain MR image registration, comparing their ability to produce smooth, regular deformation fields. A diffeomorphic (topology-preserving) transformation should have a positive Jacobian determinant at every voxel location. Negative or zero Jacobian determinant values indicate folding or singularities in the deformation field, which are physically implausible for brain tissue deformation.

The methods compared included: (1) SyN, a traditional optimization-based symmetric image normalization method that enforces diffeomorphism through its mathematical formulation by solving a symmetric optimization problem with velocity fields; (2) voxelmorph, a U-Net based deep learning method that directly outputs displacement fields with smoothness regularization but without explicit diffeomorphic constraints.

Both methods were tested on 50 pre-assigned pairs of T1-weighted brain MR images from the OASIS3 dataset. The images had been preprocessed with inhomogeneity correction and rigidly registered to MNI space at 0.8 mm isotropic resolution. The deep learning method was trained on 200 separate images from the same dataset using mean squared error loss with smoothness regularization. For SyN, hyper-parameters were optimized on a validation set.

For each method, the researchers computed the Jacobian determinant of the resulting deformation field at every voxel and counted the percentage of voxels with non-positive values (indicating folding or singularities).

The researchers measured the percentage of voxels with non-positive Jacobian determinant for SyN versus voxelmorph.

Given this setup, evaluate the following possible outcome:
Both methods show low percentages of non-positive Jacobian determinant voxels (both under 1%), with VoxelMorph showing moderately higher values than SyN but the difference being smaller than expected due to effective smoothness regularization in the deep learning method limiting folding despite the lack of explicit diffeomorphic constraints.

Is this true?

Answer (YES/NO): NO